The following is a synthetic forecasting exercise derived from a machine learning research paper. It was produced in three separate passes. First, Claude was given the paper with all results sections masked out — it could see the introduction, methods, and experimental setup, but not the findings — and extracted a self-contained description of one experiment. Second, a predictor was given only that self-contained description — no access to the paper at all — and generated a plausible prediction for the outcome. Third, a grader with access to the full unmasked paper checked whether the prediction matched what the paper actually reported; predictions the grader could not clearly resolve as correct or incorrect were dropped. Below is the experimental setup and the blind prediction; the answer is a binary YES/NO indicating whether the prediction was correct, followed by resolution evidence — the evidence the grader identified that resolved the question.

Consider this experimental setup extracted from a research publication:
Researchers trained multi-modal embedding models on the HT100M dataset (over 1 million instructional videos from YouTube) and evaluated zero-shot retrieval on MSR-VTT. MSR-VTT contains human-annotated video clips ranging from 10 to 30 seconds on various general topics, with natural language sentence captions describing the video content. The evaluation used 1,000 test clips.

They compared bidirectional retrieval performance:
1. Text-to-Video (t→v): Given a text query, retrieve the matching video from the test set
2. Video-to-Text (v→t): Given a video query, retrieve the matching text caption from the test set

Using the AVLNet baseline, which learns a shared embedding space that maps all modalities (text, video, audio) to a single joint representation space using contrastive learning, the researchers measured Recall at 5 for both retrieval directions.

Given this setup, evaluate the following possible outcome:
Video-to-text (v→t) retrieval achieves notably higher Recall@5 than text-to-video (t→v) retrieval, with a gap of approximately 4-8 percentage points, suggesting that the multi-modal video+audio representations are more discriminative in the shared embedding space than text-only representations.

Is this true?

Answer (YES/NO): NO